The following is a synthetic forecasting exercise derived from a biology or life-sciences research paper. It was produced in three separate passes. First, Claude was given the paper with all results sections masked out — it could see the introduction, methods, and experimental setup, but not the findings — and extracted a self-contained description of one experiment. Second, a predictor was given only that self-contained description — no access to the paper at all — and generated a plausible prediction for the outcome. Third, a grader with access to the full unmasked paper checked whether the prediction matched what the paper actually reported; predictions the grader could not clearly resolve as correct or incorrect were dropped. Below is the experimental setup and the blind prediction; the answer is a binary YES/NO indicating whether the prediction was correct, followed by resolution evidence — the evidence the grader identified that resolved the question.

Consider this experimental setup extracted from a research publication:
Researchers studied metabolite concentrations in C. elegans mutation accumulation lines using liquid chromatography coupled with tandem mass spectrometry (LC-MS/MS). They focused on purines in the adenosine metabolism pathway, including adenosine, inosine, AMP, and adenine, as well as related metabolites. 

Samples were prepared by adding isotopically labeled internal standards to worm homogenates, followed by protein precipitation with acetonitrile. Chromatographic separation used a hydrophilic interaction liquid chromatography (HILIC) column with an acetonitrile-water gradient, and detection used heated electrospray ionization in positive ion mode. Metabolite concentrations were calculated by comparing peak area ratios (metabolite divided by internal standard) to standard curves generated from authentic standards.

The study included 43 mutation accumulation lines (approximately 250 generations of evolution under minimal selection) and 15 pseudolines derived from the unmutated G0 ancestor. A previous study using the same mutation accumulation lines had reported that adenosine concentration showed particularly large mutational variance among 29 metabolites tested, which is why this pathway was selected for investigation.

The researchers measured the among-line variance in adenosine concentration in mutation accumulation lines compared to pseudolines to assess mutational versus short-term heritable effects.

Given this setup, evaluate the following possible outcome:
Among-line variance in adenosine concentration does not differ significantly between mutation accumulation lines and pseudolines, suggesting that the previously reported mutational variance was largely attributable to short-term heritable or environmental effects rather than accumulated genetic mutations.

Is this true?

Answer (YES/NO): YES